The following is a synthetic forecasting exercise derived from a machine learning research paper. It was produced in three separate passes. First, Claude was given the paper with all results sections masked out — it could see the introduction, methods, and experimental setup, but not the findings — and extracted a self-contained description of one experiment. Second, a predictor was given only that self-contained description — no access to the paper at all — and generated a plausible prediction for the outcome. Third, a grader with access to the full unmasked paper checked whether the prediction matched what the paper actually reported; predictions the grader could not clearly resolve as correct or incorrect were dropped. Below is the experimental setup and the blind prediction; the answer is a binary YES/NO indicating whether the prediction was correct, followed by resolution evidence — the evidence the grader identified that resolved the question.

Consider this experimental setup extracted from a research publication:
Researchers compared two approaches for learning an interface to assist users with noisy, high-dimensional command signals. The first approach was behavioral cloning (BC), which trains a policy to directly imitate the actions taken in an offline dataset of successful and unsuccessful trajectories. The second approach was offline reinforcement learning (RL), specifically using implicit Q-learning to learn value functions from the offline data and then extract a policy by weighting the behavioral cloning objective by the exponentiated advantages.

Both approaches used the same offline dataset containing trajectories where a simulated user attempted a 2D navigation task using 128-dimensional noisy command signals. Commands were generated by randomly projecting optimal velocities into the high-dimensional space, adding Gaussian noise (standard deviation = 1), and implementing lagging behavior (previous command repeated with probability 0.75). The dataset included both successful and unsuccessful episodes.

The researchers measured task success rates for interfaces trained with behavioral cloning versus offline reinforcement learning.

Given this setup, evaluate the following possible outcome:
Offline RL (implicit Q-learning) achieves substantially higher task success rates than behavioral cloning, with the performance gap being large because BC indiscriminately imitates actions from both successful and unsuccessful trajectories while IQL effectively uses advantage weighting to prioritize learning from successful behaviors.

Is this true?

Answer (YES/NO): YES